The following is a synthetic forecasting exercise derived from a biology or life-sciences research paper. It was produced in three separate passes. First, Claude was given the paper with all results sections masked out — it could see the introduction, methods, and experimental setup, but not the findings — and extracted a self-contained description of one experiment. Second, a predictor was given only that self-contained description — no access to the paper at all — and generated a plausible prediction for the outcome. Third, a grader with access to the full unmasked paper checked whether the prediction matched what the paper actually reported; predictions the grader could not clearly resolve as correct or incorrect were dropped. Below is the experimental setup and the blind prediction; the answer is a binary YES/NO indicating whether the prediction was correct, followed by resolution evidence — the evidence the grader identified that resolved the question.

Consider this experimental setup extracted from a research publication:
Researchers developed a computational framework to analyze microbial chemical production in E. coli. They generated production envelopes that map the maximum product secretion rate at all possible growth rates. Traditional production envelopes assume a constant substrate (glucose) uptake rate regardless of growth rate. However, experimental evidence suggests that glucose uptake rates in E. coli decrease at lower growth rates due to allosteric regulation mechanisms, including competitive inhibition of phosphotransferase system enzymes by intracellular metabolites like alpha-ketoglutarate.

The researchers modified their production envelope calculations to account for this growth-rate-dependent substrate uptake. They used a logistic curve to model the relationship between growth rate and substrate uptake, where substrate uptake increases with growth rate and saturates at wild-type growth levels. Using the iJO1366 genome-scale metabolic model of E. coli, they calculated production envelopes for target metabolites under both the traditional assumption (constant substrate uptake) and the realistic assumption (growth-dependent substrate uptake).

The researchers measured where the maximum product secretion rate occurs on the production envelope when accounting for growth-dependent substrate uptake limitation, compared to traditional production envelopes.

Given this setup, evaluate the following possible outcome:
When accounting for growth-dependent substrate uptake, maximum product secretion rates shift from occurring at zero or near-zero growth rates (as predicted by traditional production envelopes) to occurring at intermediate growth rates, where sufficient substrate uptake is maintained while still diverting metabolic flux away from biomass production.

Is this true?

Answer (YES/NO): YES